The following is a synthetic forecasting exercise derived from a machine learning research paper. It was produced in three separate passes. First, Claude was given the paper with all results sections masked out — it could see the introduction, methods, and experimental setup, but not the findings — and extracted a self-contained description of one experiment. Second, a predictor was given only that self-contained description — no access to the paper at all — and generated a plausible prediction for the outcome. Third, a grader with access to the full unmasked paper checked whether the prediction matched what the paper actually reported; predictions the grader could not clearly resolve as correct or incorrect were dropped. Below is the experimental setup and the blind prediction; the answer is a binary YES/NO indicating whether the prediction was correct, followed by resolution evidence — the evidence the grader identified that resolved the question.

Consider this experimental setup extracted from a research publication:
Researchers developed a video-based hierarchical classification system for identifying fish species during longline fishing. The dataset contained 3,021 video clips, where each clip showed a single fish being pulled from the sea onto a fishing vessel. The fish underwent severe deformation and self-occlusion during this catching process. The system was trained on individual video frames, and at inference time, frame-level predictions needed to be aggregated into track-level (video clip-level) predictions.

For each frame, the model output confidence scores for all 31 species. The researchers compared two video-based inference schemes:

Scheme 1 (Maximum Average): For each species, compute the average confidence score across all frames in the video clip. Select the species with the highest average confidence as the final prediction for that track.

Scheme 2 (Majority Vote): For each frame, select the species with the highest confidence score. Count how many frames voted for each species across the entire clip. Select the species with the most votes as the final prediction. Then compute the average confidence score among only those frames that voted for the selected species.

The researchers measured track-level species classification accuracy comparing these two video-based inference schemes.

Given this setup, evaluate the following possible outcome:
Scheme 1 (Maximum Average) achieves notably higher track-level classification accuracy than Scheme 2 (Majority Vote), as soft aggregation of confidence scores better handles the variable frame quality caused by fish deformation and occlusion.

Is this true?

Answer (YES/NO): NO